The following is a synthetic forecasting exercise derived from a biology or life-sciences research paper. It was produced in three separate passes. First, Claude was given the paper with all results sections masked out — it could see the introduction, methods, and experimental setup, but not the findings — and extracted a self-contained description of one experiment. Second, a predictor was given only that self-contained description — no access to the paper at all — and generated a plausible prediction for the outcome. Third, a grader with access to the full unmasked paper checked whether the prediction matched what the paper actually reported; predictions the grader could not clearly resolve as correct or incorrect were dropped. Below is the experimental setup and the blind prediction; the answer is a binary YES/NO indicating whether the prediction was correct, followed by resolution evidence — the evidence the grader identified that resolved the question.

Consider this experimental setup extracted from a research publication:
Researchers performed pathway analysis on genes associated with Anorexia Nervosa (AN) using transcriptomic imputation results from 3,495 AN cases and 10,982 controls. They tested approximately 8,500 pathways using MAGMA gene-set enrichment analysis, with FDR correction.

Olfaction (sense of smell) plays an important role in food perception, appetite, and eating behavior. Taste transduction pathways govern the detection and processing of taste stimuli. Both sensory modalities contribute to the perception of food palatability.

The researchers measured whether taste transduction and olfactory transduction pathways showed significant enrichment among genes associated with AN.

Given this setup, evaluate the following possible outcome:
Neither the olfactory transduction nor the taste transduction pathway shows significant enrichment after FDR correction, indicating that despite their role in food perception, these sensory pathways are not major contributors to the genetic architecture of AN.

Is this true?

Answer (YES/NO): NO